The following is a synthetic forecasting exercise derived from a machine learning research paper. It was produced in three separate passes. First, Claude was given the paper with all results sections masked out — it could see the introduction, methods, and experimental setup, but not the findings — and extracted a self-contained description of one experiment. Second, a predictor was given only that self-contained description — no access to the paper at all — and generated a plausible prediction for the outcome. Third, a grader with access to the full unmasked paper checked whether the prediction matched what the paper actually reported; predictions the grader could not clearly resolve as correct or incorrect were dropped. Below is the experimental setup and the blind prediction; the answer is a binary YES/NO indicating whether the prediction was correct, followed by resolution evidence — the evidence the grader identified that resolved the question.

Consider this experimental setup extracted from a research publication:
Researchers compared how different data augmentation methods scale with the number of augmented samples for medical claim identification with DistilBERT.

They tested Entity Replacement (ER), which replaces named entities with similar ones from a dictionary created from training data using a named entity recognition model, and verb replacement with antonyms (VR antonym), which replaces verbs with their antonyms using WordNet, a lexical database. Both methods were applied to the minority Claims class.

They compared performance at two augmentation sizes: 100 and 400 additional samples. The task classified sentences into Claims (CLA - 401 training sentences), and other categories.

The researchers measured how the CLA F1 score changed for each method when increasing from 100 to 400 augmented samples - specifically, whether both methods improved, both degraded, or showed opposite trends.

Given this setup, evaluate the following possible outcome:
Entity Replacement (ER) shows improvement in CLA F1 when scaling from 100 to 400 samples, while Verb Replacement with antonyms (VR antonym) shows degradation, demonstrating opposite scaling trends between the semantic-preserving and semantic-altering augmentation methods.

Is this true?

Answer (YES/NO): YES